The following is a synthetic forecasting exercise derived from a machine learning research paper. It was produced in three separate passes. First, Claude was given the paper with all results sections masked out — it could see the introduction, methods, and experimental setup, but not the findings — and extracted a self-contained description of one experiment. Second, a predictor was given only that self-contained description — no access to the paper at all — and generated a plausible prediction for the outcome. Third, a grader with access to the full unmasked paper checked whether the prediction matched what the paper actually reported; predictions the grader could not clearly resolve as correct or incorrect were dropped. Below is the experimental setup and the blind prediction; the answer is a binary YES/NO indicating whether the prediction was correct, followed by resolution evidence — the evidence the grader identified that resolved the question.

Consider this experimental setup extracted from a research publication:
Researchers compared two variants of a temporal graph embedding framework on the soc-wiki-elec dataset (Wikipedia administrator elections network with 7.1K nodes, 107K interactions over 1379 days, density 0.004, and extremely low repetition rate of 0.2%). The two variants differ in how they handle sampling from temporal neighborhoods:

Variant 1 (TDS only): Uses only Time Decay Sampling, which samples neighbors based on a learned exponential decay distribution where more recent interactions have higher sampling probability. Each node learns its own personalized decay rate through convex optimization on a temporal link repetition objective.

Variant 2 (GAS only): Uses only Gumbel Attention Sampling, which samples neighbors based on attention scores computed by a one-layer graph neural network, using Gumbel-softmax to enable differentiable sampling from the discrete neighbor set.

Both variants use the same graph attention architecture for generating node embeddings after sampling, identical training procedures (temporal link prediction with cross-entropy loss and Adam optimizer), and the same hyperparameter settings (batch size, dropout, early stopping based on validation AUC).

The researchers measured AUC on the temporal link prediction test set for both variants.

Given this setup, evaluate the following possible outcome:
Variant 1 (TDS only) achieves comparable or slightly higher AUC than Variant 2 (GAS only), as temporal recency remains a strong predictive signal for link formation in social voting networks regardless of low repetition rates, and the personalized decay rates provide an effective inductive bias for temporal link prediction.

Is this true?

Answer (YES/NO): NO